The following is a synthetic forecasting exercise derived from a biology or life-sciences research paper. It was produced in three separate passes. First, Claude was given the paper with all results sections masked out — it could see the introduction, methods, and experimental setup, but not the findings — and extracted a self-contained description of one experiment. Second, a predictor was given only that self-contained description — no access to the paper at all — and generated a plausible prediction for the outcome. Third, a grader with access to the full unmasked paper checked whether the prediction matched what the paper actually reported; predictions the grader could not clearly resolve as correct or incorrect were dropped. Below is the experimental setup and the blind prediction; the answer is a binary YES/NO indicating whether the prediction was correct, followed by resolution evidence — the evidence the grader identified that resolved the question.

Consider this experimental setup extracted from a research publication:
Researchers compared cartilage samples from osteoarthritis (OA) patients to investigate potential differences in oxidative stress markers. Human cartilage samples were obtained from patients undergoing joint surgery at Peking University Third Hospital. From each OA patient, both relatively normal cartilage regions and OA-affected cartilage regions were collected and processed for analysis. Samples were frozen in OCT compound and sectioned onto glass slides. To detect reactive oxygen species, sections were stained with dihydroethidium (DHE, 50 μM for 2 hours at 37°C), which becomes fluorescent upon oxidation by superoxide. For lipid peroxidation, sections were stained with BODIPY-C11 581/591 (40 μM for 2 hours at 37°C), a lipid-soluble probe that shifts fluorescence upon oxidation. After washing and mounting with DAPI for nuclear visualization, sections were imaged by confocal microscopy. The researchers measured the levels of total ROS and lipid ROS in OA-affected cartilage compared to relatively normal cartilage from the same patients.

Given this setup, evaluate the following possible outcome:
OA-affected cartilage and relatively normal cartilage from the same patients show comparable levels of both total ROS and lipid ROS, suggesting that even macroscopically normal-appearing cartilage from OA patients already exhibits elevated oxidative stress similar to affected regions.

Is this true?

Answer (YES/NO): NO